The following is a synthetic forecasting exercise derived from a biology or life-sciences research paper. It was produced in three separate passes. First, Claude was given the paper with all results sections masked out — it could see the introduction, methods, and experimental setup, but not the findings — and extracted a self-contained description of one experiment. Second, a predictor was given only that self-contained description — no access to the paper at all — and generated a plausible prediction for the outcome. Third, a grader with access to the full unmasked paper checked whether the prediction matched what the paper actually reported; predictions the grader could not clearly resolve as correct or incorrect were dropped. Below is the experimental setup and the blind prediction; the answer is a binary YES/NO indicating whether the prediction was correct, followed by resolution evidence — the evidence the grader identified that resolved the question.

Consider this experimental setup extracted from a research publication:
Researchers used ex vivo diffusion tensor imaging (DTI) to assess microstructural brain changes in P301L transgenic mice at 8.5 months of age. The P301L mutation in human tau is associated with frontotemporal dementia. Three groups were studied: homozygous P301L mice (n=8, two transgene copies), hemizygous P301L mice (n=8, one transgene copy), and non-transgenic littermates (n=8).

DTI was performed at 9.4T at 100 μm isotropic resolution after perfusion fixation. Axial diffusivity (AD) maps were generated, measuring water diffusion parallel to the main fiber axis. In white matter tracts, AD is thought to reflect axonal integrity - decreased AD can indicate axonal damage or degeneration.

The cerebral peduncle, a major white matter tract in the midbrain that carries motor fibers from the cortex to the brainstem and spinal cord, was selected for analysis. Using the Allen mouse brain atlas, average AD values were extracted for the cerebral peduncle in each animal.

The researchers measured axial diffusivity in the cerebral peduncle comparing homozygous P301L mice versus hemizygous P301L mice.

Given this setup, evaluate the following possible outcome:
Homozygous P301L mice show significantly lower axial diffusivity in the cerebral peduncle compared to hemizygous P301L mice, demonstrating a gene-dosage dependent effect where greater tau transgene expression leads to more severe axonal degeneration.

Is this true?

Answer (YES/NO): NO